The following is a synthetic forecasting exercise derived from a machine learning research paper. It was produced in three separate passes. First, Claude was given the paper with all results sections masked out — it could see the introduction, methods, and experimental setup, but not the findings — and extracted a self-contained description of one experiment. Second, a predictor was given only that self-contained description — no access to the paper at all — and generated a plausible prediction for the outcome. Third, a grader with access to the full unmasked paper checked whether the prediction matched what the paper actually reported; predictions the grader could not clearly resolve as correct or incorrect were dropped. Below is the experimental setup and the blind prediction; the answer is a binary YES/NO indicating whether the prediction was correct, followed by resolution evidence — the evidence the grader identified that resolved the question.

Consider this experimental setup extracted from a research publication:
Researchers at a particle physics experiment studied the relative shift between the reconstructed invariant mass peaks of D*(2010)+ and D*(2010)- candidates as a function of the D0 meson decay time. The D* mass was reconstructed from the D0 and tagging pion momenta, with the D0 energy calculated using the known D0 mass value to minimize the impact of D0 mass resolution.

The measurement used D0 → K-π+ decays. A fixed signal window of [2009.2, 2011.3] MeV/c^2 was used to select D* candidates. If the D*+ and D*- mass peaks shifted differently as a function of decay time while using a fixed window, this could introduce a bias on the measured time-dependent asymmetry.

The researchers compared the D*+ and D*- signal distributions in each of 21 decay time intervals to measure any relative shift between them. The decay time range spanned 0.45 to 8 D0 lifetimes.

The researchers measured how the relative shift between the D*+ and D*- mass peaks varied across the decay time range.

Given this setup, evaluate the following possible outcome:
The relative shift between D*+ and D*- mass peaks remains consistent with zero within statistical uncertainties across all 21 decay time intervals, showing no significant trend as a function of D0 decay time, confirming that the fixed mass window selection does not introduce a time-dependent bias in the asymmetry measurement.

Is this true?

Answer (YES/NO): NO